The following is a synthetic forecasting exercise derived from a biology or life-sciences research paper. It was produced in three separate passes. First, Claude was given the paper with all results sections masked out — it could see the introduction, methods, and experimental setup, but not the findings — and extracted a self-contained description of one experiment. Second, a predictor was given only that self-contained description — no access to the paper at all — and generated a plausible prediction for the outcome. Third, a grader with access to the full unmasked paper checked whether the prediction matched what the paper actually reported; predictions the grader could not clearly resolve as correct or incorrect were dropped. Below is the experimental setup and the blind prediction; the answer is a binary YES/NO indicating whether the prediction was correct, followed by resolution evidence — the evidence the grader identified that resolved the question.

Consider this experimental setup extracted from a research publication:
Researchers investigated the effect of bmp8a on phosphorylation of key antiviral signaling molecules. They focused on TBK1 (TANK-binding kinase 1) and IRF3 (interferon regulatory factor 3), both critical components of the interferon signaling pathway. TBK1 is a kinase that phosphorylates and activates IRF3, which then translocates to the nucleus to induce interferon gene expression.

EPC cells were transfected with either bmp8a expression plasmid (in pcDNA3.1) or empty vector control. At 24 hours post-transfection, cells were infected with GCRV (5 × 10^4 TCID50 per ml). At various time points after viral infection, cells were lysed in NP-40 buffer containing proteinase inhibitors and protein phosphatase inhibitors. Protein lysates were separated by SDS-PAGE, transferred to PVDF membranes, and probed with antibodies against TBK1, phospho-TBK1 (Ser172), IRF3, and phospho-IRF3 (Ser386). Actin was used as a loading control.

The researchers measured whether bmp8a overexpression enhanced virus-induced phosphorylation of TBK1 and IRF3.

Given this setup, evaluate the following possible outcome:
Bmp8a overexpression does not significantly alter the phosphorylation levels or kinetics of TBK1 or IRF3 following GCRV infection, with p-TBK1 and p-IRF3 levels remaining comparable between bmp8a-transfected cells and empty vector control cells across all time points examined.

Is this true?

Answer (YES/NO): NO